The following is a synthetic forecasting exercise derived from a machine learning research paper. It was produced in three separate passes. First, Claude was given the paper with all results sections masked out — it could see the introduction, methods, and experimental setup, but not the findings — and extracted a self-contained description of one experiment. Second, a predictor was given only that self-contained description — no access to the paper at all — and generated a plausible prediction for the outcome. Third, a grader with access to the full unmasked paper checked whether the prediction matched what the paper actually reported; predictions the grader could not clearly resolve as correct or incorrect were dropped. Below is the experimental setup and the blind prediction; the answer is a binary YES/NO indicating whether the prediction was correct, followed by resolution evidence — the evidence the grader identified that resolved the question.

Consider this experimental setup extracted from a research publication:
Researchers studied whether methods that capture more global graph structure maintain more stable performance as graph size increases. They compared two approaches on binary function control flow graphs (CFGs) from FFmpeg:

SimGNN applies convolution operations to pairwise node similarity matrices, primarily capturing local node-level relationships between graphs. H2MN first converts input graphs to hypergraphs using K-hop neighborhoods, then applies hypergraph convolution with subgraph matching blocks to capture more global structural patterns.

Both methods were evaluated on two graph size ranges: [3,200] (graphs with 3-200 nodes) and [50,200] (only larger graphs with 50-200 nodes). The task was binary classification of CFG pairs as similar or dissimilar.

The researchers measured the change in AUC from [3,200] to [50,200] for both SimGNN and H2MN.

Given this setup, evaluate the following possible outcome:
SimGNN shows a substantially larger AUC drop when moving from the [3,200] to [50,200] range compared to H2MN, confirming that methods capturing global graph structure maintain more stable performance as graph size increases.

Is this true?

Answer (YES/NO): YES